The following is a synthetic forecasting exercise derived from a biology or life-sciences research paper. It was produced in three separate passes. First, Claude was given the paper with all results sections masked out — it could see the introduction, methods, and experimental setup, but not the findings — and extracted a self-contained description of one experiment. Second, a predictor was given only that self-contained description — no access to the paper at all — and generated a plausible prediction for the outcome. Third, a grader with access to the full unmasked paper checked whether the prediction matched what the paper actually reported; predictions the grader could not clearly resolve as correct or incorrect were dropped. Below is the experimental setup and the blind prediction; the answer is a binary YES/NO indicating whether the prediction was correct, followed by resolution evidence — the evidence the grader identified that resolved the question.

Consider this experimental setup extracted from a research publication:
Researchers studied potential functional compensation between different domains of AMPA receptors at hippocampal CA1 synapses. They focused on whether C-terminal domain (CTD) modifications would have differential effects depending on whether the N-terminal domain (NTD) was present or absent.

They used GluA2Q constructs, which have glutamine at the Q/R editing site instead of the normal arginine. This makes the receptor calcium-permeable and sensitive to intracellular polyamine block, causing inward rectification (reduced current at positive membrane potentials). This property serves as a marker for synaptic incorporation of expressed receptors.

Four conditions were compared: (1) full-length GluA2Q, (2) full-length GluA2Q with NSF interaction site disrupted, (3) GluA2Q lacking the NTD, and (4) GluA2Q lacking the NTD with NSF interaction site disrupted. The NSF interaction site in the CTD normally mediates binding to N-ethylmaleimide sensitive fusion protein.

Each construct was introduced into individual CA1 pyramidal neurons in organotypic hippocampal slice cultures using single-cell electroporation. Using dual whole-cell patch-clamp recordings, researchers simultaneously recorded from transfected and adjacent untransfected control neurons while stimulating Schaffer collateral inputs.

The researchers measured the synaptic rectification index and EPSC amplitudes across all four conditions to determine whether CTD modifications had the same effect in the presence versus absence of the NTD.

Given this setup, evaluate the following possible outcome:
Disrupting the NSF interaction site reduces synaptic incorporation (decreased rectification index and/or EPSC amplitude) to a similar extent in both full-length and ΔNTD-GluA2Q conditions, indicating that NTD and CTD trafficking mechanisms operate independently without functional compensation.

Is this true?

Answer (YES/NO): NO